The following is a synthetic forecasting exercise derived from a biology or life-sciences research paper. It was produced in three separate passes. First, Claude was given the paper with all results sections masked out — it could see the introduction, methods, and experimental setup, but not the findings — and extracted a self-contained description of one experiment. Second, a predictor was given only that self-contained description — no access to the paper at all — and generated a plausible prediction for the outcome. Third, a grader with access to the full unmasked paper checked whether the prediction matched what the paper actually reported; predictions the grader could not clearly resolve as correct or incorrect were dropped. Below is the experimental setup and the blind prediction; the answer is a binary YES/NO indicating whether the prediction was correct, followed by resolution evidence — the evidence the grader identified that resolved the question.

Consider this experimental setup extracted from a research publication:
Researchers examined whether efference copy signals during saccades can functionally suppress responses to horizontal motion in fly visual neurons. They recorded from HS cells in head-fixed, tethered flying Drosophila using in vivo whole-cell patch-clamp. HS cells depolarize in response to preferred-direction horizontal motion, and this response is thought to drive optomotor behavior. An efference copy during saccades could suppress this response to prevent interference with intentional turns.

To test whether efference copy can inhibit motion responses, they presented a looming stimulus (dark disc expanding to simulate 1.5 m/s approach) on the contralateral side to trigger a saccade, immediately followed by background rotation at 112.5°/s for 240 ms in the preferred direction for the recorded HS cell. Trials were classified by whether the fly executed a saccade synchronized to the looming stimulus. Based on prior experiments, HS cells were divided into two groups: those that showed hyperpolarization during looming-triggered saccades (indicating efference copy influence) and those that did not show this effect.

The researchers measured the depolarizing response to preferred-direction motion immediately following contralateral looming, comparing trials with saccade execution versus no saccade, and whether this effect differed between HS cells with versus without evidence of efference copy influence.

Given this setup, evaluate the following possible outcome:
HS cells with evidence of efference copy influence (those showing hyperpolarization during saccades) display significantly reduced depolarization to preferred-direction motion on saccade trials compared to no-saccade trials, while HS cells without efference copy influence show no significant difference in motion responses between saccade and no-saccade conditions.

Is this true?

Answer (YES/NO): YES